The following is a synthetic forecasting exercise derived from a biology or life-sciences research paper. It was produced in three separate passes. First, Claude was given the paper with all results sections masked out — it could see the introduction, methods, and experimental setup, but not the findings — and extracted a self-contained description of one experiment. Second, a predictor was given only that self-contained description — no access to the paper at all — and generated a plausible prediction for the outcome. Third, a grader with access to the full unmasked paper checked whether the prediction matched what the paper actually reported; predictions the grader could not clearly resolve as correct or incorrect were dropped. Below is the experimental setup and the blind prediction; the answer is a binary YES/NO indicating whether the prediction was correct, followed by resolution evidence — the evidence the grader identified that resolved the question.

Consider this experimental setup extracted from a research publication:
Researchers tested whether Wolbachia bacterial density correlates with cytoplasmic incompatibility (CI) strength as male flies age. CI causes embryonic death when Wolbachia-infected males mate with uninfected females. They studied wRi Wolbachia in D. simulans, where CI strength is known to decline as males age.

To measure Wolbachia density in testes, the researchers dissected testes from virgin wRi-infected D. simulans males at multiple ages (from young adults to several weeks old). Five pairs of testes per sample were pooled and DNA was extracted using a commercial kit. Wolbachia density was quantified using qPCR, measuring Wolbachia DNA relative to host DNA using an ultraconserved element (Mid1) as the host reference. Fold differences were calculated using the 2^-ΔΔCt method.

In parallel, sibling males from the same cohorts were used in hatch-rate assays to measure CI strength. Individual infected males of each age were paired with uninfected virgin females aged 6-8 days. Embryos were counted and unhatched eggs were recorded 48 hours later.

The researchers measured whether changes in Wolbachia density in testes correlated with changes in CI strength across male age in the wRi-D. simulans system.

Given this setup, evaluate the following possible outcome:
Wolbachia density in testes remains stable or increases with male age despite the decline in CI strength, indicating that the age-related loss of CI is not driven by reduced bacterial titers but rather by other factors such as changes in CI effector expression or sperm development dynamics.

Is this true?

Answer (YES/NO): NO